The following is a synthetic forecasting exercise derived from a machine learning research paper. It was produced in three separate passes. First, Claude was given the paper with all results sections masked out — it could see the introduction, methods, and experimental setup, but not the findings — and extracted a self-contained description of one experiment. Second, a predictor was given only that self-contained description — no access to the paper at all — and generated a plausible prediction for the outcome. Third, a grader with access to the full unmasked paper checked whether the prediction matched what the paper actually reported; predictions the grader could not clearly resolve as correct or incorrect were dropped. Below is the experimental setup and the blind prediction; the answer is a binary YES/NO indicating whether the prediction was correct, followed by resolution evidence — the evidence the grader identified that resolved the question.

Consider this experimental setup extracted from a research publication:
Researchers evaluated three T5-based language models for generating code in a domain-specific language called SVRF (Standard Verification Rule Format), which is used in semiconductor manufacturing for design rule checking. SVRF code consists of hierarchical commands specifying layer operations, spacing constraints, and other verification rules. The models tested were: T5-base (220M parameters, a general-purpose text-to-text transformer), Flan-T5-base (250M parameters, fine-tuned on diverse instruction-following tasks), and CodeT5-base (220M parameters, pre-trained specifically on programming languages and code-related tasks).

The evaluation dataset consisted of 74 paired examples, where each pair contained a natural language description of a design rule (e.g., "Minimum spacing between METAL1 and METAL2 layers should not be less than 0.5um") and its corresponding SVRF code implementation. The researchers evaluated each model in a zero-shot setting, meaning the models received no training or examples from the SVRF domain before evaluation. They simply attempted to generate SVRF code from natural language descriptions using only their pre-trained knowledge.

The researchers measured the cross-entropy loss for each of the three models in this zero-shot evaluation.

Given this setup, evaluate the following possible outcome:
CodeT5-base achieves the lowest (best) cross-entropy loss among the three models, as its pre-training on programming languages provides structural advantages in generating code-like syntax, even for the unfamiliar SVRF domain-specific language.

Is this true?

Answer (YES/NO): NO